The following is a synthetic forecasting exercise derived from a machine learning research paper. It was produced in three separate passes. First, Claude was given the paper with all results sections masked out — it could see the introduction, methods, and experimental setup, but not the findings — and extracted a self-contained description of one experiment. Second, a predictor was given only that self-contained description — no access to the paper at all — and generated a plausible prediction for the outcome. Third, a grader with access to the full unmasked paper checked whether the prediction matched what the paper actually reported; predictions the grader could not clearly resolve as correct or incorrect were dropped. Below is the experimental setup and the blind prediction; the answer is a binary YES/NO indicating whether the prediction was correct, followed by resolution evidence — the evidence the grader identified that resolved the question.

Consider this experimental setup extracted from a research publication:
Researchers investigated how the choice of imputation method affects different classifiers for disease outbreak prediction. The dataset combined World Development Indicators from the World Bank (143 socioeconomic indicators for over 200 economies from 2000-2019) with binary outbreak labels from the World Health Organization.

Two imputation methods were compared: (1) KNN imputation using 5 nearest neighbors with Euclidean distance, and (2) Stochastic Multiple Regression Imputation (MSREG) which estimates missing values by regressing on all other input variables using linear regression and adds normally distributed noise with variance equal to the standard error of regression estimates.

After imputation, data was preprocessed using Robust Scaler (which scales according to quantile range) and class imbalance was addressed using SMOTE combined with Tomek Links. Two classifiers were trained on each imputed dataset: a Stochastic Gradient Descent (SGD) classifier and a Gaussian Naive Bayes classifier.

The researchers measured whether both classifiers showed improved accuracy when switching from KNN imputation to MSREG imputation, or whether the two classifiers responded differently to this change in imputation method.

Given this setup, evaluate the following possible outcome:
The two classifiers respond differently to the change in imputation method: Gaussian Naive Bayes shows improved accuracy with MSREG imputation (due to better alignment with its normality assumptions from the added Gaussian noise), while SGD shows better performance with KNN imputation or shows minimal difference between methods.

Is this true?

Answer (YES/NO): NO